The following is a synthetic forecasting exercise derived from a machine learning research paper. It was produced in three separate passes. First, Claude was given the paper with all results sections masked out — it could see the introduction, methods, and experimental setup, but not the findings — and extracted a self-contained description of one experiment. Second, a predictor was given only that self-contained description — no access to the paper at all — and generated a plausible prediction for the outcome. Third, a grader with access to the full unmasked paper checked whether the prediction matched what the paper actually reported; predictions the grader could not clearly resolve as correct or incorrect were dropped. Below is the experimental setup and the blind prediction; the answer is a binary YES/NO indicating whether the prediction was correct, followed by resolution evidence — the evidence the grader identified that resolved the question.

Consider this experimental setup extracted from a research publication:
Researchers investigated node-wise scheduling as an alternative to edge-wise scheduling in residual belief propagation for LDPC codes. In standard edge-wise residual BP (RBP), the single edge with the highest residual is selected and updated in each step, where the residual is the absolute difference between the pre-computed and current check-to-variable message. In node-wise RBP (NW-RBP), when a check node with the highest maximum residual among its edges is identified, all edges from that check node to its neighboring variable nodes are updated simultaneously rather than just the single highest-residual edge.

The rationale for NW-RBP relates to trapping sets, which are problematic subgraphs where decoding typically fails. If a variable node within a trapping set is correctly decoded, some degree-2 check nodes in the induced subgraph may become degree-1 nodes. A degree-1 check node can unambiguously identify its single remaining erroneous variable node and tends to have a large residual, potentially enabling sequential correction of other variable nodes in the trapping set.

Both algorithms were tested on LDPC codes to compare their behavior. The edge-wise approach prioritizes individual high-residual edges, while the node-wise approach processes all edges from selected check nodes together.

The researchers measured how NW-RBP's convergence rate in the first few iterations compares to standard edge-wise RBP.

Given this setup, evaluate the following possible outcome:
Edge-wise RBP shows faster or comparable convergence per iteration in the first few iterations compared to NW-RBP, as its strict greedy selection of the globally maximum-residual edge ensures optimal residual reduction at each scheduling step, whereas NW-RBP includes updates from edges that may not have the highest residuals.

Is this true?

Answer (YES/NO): YES